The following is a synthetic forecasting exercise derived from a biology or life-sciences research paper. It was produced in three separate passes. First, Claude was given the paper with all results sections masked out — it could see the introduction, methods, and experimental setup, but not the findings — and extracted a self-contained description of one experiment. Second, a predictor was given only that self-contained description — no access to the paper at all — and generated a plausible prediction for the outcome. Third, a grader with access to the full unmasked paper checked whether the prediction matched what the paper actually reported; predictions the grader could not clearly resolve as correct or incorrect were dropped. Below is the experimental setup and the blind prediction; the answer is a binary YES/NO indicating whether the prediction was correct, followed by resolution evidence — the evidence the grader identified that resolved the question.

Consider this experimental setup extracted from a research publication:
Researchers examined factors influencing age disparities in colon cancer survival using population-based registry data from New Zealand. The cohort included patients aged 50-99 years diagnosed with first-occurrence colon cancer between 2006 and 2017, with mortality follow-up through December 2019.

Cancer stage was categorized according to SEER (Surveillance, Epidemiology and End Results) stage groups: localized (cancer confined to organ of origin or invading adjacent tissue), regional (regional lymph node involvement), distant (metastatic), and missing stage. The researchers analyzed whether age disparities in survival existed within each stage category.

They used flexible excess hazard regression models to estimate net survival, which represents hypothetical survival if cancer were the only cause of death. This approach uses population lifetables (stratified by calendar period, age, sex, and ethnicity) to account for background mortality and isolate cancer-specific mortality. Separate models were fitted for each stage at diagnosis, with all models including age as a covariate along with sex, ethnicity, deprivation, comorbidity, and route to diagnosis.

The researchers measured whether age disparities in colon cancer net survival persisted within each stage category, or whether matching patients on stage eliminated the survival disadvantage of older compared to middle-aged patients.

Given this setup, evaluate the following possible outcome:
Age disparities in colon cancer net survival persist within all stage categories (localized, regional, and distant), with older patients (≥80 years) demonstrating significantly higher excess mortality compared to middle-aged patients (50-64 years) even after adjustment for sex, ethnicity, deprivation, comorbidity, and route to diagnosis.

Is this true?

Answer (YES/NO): NO